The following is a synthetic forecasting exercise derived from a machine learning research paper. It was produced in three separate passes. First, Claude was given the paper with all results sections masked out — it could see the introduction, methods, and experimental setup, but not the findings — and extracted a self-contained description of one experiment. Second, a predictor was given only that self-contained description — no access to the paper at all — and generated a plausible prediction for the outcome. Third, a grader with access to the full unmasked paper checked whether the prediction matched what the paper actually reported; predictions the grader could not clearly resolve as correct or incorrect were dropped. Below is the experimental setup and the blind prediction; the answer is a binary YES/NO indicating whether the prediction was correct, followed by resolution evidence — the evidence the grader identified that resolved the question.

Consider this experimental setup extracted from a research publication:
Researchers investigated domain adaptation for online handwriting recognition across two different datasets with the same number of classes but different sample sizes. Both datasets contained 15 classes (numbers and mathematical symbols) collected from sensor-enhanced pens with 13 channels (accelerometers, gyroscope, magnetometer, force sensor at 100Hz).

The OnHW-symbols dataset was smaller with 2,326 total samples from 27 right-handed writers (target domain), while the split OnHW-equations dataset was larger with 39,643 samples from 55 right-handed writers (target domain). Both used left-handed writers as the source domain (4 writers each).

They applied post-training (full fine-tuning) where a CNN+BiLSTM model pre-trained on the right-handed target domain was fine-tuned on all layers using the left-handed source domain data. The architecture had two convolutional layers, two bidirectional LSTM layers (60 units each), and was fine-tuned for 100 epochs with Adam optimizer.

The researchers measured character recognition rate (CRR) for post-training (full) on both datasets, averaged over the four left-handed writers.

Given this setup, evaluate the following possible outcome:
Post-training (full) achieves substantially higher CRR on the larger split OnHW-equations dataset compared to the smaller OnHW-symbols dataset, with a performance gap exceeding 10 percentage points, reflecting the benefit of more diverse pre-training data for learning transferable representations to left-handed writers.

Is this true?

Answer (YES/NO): YES